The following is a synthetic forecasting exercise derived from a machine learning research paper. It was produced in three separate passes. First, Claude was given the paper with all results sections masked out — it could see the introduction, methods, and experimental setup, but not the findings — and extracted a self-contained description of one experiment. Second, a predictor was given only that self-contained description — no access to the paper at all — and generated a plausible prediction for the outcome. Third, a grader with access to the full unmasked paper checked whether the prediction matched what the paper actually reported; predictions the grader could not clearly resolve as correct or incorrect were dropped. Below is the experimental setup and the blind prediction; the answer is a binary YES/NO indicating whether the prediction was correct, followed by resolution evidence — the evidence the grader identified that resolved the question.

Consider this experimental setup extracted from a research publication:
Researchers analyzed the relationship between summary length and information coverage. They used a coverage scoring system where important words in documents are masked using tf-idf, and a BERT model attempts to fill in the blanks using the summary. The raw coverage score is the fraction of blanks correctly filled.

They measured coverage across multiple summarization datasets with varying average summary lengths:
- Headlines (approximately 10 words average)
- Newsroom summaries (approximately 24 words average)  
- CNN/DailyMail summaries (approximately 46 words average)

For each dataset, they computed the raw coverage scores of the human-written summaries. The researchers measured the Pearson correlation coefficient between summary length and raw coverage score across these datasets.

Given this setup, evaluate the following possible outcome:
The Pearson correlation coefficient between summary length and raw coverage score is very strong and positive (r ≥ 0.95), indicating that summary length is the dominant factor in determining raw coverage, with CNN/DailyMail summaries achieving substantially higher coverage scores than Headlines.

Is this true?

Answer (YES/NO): NO